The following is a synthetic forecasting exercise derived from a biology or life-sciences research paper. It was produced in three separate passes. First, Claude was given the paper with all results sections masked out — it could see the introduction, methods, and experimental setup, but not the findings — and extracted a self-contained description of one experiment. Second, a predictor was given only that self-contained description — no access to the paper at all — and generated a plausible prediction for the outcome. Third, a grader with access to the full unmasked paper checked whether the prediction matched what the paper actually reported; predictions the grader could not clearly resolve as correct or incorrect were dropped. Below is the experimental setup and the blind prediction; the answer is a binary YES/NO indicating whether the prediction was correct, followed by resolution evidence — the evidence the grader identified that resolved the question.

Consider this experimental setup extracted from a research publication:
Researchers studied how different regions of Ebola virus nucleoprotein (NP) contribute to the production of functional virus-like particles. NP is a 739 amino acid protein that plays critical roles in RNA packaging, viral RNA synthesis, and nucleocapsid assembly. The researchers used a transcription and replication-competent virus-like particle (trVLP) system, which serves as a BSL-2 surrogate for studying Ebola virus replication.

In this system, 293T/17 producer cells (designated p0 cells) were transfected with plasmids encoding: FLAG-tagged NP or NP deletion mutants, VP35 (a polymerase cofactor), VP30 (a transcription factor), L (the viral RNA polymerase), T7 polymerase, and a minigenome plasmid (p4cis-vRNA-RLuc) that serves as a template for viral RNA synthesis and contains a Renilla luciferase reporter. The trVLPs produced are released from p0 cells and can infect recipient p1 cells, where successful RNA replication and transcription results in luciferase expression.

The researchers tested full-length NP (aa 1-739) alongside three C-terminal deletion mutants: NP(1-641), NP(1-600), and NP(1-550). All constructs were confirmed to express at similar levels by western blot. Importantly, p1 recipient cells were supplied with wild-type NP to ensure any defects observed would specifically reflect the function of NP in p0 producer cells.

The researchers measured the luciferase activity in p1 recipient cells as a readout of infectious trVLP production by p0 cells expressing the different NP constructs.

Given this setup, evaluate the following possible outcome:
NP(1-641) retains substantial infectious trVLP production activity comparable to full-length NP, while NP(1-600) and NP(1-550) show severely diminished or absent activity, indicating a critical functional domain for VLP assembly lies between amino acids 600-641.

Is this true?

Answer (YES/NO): NO